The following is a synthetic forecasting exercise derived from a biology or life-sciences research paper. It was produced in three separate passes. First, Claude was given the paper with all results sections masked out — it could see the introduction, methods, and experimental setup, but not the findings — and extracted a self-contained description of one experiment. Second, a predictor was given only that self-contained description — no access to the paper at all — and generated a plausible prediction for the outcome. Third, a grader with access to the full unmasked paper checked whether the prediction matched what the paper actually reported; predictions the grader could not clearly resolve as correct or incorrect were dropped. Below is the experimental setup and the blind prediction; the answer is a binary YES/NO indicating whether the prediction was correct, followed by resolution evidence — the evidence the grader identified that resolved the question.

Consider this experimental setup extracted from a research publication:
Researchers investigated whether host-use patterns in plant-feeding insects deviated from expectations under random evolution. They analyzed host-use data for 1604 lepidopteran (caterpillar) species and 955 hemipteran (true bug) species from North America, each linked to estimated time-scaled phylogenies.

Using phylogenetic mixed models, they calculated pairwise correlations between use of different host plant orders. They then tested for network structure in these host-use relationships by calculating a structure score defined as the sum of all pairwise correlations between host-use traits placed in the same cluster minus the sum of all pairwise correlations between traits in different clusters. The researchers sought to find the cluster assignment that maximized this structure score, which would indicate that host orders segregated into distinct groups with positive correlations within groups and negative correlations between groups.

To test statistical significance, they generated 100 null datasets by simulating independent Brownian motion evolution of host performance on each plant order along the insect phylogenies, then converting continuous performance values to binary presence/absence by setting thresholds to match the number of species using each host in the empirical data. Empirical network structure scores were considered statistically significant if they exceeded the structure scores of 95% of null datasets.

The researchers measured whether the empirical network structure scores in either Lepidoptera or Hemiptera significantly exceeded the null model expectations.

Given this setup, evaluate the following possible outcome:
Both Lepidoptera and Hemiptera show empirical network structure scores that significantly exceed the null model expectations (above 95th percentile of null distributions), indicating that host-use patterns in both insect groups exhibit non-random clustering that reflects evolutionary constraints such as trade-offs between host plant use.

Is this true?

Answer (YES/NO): NO